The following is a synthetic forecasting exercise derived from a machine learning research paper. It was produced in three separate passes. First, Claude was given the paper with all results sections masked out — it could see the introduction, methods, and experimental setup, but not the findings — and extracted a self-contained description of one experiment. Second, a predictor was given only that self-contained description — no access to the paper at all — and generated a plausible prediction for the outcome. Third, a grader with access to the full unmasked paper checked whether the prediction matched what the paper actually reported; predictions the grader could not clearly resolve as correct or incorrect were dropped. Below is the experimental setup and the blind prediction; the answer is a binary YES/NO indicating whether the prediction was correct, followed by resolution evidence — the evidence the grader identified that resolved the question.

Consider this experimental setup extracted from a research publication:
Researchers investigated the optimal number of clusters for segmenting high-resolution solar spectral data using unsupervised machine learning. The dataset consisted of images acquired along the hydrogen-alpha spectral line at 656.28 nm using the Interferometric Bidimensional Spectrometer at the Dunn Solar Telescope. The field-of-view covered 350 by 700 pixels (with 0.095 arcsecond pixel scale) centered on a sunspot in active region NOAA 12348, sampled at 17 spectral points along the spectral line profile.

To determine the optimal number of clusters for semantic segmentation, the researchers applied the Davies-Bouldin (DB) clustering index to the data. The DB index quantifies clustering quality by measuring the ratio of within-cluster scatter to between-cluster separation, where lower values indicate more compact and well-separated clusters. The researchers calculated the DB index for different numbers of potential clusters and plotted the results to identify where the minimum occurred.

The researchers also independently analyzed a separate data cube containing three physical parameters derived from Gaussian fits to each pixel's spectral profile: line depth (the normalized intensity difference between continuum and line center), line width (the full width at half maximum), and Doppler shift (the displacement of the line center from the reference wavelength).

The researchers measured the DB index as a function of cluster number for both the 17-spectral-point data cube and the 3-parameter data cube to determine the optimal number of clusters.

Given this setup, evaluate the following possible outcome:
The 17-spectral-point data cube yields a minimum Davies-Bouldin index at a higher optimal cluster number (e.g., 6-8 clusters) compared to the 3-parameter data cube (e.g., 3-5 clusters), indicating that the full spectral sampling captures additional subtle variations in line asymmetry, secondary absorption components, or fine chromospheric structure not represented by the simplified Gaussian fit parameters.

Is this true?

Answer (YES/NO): NO